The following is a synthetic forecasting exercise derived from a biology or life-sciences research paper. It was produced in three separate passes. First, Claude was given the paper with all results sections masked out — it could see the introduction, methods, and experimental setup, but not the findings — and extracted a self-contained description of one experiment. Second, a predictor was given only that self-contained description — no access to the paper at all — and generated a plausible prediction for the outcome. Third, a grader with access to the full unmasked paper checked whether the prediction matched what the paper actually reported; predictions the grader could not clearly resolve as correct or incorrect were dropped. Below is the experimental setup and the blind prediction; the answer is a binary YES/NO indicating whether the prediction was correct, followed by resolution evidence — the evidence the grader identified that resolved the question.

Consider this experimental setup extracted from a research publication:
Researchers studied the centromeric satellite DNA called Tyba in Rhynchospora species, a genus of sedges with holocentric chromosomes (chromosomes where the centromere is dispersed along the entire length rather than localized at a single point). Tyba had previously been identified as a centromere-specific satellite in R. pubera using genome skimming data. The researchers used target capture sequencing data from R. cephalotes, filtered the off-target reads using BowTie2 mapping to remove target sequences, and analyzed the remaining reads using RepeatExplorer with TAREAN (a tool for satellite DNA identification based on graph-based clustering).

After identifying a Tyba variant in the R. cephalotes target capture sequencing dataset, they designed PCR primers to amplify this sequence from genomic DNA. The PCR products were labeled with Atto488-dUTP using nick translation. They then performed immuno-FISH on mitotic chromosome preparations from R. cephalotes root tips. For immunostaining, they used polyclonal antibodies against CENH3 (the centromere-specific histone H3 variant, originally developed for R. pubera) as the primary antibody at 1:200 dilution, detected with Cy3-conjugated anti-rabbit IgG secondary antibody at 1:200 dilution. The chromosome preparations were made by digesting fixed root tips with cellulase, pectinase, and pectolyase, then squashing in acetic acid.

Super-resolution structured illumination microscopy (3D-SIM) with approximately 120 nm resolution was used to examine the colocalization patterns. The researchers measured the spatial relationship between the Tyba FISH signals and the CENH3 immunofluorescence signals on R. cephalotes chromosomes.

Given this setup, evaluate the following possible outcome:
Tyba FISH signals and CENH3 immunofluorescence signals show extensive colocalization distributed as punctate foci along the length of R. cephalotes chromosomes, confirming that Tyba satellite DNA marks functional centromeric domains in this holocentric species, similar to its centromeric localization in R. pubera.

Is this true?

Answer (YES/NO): NO